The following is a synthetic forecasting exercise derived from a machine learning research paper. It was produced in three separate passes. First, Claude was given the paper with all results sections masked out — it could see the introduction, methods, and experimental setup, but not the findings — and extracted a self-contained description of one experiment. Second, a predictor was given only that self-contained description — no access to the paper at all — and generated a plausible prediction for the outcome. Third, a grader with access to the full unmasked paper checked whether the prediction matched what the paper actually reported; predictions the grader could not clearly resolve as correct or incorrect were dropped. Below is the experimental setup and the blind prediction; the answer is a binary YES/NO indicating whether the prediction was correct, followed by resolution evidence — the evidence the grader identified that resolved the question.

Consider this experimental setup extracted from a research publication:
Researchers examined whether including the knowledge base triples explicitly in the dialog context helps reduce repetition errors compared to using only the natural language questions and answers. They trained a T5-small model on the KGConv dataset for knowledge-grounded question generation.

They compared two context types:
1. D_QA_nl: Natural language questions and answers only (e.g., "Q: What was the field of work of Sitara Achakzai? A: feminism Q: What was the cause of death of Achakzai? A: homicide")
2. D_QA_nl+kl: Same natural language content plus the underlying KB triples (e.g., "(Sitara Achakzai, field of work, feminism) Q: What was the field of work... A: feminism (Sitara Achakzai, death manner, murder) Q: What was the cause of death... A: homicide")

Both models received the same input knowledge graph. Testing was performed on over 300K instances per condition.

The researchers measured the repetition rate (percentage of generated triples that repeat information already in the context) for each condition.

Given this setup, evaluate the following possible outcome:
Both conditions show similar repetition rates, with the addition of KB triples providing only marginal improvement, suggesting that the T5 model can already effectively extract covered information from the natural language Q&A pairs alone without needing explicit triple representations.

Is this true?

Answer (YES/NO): YES